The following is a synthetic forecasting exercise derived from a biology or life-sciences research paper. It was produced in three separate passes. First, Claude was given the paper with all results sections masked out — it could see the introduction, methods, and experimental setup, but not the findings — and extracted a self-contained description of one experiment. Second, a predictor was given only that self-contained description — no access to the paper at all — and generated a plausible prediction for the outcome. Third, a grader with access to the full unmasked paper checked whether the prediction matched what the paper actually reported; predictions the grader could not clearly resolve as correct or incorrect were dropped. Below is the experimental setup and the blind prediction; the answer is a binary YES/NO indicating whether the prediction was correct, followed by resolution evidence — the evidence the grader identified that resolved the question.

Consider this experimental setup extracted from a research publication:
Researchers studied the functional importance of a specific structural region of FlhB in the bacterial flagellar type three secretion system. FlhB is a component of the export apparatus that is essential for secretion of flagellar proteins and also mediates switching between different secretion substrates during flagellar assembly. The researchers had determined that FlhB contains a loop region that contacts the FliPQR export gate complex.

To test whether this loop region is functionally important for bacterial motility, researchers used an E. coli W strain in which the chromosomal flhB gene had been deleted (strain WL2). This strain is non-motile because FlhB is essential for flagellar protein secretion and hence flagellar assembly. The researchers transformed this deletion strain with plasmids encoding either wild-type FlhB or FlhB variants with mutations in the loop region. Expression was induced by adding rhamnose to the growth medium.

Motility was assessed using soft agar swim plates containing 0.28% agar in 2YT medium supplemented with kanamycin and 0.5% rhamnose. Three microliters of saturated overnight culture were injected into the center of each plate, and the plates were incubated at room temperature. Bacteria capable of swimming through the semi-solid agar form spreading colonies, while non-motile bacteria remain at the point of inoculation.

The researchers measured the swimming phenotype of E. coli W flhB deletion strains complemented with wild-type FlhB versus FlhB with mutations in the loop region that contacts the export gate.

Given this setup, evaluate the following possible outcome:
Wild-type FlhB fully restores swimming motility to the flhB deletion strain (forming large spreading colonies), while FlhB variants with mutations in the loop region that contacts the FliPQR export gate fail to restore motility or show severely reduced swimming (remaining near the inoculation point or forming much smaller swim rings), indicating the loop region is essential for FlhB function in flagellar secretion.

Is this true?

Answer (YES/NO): YES